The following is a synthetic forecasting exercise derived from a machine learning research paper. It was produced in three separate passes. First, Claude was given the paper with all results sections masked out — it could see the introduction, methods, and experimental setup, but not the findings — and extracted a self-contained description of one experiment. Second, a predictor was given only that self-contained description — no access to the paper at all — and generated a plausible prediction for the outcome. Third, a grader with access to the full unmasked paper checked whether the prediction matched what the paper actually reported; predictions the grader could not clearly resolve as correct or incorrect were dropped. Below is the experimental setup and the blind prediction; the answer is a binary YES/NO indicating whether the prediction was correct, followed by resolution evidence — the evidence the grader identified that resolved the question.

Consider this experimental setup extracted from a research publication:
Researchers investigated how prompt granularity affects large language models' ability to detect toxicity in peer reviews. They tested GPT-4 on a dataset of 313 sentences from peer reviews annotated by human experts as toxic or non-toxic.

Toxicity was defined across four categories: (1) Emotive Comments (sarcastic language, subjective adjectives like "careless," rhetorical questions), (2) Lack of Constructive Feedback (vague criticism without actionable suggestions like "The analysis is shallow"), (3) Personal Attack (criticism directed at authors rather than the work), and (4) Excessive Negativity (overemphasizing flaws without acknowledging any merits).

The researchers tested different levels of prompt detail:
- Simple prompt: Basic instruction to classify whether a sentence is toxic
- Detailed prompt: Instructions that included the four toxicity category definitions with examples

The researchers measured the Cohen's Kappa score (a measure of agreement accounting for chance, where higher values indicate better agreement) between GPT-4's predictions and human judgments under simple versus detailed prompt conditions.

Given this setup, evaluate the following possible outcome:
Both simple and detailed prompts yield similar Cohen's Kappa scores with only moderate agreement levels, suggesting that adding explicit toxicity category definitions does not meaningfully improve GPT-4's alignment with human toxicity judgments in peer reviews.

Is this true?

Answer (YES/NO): NO